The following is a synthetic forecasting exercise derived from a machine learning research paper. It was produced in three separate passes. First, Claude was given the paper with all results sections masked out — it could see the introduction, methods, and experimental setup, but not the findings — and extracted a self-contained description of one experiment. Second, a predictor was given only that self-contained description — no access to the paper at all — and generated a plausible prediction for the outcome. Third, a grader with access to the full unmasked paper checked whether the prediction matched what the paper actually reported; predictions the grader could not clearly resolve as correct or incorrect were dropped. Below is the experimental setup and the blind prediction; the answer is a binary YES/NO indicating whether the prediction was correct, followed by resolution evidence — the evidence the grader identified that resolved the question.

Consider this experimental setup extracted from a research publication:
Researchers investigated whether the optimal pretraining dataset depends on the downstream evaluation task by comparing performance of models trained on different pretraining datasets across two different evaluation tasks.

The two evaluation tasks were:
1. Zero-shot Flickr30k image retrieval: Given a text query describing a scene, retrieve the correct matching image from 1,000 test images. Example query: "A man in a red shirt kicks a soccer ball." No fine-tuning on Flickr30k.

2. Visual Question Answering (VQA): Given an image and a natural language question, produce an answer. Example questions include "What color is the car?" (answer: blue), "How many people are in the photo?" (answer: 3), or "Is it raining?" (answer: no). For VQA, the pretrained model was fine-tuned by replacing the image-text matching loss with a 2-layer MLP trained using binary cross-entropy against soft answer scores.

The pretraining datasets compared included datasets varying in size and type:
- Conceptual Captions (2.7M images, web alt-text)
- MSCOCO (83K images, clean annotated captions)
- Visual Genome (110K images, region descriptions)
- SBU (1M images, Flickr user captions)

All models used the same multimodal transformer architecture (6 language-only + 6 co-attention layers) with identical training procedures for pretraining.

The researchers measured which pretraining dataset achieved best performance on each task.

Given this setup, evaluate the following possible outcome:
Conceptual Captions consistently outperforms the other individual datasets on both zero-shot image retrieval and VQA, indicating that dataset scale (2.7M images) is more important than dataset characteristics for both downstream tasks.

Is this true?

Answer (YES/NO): NO